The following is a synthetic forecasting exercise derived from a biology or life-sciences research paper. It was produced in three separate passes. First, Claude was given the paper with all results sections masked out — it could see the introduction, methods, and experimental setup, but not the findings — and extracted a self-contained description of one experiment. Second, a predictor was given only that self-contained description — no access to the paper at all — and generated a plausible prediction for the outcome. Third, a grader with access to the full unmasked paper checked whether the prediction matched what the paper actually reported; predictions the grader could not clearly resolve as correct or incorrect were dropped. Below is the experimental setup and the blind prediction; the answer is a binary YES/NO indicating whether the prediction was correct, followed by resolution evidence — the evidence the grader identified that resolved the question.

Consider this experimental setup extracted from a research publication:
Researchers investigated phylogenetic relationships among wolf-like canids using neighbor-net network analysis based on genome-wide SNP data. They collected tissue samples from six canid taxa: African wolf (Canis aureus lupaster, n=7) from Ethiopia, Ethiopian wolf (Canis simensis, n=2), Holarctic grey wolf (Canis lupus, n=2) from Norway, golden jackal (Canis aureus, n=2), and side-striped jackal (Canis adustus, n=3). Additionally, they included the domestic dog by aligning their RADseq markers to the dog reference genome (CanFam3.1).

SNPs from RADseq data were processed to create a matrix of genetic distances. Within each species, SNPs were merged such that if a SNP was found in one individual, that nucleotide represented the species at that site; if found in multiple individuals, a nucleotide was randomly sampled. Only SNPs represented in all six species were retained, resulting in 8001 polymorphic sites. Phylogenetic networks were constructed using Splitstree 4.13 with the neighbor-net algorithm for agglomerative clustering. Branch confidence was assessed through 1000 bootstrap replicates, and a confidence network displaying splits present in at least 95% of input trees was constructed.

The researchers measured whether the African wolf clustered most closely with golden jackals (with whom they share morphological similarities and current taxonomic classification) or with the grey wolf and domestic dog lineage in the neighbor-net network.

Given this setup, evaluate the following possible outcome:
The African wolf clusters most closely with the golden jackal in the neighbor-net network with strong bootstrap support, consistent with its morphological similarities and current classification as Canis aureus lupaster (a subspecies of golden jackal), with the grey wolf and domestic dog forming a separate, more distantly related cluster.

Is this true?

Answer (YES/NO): NO